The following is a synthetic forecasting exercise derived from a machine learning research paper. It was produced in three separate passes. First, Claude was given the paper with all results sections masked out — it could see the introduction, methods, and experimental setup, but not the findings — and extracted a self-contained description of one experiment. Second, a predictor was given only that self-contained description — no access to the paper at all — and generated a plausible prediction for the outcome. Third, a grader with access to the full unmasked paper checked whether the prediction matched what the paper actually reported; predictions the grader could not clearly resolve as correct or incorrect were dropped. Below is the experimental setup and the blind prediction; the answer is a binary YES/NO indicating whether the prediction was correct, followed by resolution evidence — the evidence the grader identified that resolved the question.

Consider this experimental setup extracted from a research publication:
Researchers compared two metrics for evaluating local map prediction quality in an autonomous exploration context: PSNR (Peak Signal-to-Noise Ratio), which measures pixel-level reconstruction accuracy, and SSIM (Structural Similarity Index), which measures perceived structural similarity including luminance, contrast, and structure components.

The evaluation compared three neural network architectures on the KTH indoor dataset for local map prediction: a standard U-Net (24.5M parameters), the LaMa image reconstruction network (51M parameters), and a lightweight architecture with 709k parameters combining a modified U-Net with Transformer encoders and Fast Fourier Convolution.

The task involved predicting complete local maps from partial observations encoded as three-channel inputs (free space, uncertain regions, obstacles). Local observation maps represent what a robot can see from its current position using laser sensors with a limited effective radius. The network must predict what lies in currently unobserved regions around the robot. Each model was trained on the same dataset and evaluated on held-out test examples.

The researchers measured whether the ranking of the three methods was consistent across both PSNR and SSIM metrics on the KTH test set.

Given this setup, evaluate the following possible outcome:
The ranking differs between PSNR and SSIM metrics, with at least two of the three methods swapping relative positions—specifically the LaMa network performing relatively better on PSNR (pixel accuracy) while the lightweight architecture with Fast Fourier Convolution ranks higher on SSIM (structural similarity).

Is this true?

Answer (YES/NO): NO